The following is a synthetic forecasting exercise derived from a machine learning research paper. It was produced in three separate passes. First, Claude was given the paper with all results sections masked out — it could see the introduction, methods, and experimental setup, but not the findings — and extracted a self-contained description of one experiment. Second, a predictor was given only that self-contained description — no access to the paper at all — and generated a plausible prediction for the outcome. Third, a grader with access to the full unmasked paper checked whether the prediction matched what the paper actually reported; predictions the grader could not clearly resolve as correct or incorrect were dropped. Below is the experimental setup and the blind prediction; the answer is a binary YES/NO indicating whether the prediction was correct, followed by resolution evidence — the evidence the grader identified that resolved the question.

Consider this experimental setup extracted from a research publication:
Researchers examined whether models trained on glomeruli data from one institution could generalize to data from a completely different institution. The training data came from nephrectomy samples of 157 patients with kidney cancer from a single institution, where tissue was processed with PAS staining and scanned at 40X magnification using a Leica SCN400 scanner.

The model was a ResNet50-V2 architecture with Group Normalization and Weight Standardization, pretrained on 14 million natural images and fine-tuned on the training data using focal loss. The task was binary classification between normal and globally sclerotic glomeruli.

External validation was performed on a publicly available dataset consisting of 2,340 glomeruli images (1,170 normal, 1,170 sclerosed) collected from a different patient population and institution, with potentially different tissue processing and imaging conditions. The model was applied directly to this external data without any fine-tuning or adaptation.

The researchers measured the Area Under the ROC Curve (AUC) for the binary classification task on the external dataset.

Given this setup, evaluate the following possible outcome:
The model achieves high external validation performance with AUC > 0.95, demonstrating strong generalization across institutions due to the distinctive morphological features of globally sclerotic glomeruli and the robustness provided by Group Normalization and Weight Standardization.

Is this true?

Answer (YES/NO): YES